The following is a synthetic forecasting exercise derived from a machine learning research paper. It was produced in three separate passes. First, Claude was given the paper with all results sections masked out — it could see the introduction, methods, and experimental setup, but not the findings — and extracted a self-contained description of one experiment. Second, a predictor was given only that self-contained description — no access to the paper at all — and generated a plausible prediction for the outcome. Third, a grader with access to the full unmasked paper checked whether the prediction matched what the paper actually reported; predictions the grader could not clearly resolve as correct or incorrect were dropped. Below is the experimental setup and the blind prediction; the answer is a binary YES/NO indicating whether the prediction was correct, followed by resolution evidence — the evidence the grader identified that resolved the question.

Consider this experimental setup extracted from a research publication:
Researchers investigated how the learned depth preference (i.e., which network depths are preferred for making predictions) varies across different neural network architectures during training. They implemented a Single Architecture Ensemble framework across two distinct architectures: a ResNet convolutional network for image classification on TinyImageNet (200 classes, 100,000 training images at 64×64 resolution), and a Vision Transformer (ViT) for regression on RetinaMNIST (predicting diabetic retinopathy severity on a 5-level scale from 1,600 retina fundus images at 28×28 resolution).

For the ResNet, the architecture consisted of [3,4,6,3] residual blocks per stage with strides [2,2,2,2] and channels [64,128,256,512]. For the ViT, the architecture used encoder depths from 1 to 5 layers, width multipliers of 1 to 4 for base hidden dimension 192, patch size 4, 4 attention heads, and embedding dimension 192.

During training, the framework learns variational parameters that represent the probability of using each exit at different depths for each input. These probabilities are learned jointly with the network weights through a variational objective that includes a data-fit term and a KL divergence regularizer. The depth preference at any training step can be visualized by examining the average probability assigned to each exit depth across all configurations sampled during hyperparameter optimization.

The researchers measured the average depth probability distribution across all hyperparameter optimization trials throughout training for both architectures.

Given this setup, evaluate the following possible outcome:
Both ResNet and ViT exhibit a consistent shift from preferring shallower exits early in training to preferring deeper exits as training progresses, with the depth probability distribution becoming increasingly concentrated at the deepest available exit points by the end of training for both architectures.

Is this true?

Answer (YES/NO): NO